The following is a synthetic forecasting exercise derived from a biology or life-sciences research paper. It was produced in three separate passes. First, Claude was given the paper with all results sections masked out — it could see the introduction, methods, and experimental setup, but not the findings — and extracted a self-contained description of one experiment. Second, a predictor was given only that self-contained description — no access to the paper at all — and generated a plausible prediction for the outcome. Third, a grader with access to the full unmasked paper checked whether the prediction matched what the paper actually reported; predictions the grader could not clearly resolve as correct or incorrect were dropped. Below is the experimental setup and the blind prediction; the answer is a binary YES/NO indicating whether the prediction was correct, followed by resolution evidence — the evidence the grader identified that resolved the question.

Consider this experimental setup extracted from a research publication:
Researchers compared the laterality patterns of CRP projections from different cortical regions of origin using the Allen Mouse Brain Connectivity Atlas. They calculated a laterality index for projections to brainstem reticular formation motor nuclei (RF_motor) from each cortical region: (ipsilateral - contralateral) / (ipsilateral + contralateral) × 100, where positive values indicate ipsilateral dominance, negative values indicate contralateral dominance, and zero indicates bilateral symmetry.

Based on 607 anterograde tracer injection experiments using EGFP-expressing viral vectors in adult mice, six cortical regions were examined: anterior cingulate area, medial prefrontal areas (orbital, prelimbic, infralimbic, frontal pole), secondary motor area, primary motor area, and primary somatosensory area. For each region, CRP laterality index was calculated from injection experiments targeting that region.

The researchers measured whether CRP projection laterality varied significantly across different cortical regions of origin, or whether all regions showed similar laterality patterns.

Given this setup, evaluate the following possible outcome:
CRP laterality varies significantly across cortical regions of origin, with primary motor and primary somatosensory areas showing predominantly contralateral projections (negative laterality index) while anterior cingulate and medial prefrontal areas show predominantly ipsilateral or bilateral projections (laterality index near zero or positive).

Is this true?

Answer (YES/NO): NO